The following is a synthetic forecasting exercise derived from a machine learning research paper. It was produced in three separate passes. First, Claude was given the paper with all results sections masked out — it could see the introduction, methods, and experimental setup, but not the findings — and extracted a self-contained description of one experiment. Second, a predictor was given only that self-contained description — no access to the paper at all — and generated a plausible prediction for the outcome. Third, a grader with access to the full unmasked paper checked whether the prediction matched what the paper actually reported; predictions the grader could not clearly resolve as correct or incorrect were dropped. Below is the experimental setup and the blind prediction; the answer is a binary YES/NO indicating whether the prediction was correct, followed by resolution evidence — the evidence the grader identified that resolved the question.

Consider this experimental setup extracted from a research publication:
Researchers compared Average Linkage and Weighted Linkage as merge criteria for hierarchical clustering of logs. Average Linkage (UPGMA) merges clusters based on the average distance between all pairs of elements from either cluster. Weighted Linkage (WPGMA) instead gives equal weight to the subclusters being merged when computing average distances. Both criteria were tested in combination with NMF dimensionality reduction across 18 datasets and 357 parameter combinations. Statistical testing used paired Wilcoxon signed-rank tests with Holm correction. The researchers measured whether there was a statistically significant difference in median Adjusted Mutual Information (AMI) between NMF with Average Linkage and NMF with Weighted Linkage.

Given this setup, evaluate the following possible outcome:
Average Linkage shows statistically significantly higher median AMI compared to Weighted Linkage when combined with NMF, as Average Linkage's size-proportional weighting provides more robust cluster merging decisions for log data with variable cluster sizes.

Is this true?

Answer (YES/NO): YES